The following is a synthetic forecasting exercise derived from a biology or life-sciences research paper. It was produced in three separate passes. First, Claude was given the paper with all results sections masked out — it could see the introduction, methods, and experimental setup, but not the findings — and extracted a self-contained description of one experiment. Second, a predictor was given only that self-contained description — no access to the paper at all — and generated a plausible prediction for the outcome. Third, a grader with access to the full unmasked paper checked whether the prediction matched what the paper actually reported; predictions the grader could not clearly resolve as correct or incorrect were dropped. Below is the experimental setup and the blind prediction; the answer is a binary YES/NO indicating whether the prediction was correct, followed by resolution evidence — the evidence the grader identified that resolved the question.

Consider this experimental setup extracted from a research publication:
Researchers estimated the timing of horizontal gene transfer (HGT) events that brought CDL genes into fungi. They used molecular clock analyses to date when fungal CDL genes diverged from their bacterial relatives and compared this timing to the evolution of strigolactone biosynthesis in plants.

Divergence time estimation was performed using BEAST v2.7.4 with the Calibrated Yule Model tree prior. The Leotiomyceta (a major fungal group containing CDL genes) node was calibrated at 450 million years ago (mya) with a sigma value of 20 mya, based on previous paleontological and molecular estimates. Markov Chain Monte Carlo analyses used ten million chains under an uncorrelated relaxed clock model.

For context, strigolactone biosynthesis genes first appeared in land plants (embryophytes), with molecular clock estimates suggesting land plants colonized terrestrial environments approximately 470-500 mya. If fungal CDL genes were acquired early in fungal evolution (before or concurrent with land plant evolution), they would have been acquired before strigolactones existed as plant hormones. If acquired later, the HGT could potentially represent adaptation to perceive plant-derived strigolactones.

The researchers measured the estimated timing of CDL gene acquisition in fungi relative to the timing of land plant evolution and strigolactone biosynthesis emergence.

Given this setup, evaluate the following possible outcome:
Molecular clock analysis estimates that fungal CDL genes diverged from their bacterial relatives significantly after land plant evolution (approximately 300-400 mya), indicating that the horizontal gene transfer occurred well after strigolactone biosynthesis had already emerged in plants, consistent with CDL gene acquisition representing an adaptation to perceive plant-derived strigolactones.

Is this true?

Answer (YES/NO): NO